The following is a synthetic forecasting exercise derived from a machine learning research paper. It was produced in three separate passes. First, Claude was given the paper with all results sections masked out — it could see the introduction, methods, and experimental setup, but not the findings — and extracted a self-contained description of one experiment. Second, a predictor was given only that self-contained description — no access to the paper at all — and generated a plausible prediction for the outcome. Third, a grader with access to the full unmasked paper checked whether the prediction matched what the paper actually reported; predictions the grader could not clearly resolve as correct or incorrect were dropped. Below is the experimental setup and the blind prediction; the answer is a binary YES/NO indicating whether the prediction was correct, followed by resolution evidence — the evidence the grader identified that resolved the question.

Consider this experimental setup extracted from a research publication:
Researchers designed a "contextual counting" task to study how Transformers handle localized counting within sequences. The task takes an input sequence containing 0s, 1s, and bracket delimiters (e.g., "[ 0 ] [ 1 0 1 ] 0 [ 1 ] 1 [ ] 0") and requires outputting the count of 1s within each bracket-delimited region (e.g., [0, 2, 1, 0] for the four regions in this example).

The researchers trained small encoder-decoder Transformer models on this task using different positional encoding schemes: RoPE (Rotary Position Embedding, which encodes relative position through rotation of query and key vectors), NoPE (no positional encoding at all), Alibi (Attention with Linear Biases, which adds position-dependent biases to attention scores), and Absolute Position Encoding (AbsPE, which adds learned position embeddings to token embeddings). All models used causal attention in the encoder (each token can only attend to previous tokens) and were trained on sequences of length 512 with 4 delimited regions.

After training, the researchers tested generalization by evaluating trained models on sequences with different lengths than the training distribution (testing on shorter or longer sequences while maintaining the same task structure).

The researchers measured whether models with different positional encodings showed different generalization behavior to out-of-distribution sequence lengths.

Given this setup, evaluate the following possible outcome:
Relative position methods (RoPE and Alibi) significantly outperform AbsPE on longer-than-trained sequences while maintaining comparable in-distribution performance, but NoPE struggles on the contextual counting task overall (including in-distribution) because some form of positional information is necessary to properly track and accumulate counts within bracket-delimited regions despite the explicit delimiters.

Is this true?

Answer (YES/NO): NO